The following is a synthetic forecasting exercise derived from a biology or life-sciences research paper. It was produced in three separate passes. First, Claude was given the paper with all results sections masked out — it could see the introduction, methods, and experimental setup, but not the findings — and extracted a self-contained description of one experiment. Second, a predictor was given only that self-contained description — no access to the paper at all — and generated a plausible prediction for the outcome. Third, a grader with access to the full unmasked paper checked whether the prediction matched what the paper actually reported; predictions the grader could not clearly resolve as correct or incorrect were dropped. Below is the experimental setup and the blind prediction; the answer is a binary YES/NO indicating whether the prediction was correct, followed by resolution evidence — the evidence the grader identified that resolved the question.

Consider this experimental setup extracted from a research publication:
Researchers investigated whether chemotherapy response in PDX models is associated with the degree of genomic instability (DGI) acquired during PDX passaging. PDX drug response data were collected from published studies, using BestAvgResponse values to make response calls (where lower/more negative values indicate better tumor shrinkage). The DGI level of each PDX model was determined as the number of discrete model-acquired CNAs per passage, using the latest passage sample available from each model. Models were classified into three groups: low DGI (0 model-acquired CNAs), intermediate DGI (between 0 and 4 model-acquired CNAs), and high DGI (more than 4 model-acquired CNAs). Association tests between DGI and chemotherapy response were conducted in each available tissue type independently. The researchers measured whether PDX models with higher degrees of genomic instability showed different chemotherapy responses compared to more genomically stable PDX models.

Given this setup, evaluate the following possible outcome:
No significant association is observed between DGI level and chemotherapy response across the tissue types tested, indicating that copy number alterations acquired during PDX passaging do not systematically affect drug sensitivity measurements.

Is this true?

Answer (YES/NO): NO